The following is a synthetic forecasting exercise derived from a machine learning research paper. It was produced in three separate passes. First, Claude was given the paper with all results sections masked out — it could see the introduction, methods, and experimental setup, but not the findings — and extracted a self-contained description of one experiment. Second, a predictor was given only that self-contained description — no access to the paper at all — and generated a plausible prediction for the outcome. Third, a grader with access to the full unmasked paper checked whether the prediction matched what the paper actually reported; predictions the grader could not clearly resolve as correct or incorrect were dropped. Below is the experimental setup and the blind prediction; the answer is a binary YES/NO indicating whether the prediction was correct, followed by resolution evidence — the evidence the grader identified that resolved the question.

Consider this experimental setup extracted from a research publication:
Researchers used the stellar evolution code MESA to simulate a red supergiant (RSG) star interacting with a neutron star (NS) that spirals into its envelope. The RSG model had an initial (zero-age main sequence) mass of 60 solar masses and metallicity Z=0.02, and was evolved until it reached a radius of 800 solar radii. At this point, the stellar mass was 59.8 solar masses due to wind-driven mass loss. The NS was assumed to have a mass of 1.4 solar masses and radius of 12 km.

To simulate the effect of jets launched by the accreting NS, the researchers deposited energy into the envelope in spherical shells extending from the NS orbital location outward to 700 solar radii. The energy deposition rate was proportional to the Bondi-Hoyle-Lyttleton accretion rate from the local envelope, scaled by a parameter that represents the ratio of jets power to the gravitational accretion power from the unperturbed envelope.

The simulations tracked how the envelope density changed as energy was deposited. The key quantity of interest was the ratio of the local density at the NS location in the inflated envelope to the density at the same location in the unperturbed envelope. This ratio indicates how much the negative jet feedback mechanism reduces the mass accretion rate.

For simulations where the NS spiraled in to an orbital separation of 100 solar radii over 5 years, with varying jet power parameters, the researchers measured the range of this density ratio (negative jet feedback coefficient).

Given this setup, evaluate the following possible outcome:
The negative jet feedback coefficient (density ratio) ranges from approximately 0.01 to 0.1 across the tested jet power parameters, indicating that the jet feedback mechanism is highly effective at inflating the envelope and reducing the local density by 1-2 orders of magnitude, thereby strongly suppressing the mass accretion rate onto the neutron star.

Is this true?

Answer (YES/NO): NO